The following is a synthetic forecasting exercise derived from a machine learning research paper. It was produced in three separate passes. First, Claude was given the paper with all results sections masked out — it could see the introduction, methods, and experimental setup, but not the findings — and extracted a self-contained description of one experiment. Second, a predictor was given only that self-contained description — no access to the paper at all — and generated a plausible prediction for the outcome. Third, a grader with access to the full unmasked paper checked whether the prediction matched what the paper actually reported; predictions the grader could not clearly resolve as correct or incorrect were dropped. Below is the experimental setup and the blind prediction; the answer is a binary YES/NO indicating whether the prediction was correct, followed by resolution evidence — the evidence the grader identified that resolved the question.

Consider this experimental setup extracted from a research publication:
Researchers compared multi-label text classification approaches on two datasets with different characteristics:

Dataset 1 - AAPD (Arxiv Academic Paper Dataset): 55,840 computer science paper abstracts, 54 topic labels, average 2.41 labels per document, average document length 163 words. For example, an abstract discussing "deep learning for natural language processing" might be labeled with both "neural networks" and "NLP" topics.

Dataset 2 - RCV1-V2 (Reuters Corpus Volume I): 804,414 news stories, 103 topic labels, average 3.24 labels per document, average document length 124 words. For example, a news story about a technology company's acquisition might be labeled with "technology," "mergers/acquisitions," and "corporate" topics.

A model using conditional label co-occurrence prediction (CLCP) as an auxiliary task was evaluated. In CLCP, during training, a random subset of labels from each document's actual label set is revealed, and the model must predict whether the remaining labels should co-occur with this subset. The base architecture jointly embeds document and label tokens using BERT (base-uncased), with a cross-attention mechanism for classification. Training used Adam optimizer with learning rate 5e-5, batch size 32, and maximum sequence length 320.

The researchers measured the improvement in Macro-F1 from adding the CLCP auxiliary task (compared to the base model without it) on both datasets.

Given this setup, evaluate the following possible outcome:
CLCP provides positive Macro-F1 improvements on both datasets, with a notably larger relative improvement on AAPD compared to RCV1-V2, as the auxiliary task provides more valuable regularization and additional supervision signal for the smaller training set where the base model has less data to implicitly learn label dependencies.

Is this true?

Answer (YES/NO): NO